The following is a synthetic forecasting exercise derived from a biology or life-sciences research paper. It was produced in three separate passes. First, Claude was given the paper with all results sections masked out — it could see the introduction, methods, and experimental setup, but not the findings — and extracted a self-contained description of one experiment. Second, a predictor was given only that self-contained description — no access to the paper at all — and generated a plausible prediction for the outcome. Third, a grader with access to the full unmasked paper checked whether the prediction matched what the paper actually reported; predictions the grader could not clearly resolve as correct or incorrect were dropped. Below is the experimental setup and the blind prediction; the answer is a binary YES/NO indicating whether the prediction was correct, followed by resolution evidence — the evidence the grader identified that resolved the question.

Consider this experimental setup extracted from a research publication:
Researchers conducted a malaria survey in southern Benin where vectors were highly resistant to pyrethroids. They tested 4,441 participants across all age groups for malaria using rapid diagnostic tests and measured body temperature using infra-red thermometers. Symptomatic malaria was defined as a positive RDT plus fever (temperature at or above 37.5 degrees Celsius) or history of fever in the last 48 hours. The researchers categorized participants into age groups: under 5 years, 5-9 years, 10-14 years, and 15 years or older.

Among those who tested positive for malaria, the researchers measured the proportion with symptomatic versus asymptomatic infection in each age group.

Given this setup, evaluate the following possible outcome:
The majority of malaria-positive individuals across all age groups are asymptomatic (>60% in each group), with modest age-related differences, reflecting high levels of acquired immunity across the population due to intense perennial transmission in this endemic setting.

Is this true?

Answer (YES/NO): NO